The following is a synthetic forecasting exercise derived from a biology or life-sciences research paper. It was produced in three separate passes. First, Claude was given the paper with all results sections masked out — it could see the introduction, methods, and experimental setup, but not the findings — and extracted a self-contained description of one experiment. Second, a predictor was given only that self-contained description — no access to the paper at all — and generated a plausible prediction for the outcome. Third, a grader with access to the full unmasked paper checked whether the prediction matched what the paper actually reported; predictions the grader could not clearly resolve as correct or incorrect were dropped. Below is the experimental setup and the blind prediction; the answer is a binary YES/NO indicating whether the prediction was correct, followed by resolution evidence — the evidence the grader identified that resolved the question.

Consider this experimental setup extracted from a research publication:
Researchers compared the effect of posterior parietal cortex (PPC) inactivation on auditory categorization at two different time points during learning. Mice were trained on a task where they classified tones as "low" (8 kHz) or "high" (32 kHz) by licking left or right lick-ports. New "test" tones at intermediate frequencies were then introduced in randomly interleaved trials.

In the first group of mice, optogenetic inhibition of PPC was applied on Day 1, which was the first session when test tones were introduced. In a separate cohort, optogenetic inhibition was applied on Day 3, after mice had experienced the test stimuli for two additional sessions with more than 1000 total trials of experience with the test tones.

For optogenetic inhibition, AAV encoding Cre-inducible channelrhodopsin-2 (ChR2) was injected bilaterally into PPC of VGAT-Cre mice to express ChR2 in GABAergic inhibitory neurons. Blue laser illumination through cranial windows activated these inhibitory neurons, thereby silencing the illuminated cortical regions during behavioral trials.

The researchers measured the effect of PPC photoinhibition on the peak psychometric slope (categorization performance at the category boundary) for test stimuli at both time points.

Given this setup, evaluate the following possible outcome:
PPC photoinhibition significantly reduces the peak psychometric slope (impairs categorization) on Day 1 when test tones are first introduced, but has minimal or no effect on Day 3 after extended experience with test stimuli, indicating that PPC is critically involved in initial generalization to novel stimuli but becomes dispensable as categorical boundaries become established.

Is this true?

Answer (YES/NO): YES